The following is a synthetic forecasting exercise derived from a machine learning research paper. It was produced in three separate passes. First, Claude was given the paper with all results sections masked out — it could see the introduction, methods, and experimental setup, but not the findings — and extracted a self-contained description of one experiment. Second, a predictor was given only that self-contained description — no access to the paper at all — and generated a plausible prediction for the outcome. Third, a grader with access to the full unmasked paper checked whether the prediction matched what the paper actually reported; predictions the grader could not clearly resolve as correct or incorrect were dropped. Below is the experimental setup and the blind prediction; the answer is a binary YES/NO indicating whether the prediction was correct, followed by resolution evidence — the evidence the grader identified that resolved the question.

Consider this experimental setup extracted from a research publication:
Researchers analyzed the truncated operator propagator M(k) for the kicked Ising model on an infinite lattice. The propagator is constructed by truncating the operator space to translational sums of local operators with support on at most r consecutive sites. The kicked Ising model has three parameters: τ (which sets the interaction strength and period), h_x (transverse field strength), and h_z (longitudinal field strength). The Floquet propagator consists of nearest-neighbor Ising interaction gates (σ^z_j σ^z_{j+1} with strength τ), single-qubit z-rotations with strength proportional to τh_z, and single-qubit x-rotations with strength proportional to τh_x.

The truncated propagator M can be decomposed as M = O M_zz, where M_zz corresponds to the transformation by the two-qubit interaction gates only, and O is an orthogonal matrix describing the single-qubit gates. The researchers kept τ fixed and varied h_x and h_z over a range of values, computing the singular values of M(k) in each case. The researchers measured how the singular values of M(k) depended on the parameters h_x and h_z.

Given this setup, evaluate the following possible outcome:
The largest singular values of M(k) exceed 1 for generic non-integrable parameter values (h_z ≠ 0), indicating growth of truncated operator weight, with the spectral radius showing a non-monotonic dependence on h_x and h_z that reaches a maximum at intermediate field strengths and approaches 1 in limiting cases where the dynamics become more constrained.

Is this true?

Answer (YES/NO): NO